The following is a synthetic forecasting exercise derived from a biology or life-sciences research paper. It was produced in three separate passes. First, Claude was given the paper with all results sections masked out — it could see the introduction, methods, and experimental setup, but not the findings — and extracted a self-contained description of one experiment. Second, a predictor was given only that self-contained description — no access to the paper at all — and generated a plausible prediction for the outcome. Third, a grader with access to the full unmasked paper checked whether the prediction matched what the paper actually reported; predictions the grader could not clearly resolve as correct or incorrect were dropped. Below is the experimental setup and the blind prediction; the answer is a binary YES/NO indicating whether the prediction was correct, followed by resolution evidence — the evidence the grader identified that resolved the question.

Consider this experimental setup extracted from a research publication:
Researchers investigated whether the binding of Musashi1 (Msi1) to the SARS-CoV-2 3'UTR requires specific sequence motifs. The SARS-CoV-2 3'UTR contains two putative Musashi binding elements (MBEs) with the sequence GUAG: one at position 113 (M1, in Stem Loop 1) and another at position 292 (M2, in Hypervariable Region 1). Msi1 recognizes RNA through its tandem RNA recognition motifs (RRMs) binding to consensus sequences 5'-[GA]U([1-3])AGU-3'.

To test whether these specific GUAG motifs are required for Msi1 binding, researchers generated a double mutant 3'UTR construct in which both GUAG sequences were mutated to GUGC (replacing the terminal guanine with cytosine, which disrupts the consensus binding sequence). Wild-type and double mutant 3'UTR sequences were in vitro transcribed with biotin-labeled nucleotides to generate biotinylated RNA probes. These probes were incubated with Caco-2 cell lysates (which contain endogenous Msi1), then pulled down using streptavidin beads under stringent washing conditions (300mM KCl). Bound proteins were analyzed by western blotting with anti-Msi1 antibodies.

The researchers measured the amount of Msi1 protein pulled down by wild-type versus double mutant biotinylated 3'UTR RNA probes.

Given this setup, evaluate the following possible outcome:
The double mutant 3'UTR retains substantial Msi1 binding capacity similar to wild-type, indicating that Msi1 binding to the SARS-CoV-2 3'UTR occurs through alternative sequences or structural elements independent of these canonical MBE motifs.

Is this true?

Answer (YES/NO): NO